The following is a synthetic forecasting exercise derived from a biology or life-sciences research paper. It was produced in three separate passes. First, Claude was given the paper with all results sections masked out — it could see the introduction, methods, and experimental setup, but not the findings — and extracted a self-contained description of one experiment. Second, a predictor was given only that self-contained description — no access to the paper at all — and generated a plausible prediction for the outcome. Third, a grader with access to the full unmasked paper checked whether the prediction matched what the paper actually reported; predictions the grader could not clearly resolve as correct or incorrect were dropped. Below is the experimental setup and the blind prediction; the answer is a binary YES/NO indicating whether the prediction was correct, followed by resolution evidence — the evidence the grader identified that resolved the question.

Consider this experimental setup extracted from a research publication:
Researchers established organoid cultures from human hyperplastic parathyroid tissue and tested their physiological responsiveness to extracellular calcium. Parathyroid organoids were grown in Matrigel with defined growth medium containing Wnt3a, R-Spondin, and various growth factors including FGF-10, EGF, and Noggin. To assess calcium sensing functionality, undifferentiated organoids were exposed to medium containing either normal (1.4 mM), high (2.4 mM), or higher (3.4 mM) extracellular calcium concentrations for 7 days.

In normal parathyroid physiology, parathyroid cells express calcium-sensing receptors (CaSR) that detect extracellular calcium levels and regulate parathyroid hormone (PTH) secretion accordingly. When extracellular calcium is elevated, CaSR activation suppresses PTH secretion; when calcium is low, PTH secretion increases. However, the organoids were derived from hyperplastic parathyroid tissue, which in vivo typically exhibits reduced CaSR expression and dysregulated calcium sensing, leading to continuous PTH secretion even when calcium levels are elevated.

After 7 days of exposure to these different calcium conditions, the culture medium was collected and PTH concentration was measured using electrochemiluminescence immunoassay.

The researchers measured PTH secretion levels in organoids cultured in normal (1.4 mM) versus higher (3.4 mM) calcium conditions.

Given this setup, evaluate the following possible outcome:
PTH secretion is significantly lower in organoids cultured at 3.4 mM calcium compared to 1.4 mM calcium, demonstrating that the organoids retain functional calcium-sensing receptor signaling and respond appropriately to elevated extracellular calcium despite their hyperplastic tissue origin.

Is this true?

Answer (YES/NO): YES